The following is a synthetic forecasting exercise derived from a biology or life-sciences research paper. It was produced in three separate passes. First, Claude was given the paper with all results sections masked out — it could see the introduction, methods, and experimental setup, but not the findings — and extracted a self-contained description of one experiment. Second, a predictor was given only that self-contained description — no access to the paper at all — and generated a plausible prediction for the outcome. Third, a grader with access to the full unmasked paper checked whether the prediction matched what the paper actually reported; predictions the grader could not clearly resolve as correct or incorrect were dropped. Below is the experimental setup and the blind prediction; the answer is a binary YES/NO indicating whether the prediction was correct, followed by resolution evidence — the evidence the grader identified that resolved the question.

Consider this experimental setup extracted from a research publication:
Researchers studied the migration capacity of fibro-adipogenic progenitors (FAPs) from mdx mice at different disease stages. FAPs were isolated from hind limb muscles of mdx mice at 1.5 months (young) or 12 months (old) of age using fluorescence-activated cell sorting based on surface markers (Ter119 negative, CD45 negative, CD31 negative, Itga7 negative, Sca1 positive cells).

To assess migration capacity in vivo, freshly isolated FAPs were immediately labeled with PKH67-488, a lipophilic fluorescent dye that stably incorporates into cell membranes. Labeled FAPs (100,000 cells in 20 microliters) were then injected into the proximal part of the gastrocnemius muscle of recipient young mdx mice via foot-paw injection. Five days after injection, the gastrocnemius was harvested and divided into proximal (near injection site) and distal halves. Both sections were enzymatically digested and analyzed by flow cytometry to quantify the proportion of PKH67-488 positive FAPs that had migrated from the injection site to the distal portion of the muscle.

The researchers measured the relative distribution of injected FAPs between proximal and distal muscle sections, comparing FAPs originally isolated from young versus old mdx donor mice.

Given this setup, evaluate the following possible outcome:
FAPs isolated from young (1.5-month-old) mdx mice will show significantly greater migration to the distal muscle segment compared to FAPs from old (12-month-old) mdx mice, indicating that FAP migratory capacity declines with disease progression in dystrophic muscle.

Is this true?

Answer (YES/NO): NO